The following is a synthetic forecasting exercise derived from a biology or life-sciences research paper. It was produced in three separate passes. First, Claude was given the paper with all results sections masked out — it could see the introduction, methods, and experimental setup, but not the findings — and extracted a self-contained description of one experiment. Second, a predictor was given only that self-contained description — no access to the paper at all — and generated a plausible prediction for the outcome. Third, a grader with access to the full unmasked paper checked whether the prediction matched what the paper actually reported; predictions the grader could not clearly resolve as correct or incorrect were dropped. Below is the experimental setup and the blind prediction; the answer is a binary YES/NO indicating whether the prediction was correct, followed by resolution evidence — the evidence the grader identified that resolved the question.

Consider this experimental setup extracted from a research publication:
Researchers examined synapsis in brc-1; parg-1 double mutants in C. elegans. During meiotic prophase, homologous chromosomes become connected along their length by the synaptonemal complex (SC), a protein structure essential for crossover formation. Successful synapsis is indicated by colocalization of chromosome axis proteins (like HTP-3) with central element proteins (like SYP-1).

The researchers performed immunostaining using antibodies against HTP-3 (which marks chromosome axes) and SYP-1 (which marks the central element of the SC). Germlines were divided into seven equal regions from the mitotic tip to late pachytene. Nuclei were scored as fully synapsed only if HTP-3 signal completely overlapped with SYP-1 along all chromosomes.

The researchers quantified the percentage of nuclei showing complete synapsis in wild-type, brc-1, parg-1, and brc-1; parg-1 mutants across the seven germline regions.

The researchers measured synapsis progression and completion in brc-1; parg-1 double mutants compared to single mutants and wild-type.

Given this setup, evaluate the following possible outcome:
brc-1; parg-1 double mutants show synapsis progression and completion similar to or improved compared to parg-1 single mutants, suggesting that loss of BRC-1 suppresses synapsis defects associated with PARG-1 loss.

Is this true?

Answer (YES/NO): NO